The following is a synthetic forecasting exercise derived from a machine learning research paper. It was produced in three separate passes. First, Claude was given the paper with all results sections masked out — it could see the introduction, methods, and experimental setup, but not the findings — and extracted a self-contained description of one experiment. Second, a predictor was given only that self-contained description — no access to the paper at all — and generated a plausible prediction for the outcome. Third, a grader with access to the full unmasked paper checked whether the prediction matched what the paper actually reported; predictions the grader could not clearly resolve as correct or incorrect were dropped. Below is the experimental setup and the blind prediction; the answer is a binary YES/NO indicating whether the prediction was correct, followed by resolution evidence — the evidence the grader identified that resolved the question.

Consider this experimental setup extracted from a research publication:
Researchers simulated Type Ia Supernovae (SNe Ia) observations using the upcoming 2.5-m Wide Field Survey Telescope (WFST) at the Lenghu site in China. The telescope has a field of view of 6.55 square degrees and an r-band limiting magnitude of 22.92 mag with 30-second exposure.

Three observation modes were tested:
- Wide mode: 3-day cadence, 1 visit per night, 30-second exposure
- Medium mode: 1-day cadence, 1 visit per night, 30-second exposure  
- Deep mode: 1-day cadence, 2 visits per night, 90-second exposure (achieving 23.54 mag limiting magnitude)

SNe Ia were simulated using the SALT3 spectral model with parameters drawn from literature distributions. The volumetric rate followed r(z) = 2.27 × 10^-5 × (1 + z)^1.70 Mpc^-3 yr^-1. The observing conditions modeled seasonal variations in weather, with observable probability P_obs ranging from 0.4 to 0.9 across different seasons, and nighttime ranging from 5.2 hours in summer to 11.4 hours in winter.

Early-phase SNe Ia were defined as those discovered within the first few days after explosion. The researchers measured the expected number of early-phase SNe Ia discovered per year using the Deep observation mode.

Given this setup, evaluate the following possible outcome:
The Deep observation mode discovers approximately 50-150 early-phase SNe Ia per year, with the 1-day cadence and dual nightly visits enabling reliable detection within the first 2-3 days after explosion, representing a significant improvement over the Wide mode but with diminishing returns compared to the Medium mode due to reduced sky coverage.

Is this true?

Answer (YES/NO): NO